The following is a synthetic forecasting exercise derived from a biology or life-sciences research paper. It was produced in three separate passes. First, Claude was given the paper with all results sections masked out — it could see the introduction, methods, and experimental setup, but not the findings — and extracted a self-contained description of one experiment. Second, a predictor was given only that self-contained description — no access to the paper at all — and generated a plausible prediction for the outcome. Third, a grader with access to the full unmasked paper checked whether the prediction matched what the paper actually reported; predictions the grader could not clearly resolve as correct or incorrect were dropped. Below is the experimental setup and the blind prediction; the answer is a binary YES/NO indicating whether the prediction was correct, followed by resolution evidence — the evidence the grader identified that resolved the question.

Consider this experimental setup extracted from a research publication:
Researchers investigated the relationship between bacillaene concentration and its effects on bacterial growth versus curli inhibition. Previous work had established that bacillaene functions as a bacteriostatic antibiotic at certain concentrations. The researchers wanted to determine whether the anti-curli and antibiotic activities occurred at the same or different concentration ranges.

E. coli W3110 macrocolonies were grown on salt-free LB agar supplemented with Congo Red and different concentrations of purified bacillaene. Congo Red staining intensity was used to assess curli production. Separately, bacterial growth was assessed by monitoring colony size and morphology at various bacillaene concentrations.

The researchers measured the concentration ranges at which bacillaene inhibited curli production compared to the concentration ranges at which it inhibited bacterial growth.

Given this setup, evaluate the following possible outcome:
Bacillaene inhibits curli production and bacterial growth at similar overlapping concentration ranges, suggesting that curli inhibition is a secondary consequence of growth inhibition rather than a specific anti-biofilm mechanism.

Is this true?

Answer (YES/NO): NO